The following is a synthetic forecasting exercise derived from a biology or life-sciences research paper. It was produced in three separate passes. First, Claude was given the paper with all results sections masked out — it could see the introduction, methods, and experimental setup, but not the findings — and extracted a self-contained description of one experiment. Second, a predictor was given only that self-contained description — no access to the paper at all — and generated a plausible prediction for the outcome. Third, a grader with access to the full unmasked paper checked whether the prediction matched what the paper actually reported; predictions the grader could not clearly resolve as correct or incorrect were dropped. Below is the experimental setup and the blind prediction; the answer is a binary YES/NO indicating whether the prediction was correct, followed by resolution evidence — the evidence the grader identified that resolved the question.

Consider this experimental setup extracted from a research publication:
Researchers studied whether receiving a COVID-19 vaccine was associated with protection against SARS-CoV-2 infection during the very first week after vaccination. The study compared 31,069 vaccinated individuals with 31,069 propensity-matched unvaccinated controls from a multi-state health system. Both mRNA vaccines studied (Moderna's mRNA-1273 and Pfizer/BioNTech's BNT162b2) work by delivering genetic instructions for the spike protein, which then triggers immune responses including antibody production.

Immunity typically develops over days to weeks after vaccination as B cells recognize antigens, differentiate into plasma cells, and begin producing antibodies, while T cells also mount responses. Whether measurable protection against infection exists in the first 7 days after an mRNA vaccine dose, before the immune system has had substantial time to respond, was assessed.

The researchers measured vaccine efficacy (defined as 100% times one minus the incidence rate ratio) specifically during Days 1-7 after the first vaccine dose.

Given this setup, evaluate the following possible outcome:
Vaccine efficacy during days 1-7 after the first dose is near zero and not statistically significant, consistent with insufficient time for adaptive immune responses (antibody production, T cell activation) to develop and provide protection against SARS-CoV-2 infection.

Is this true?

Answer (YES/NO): NO